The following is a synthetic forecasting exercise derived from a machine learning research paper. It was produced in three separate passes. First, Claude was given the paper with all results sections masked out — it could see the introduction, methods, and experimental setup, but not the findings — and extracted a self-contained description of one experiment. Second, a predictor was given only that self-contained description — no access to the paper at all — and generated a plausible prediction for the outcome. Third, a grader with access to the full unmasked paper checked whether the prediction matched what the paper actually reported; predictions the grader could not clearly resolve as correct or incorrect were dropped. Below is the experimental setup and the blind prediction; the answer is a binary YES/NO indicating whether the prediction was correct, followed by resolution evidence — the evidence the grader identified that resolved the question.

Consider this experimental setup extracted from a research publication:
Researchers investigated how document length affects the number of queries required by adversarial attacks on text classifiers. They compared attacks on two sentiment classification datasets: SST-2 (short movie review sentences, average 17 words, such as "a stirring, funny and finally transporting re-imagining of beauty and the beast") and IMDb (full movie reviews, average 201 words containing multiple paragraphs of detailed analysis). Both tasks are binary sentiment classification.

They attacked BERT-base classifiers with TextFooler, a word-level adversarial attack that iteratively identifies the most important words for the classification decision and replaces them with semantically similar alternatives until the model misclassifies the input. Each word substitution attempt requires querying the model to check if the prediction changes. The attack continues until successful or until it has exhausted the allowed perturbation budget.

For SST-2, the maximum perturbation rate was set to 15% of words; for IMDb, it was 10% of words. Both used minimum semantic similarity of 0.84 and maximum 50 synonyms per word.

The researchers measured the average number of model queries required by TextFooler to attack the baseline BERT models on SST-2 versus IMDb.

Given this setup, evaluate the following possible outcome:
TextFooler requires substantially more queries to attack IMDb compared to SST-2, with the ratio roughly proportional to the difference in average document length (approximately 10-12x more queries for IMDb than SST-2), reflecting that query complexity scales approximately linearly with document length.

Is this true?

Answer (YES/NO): YES